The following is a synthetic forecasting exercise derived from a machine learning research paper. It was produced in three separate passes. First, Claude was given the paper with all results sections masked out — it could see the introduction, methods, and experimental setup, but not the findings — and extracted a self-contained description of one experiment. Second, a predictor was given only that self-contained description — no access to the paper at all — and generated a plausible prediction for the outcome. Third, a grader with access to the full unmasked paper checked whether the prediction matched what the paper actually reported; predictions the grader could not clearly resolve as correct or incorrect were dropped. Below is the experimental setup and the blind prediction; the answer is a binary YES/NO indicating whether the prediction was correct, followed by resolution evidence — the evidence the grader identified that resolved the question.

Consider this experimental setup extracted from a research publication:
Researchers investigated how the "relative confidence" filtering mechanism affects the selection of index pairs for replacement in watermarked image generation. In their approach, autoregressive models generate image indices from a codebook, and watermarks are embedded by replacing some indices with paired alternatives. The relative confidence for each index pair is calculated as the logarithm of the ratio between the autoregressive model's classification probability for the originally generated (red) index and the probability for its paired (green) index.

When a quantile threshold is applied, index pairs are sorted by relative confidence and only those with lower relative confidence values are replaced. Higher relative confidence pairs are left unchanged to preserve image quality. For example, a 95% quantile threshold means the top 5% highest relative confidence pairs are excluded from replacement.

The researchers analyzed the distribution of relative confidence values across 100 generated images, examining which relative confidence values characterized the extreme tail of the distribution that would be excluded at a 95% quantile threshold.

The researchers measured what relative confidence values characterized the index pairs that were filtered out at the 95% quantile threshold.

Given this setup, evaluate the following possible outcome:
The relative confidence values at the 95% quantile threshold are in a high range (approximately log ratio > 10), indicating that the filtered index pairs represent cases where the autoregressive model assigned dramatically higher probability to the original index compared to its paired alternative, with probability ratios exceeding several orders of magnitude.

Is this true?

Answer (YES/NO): NO